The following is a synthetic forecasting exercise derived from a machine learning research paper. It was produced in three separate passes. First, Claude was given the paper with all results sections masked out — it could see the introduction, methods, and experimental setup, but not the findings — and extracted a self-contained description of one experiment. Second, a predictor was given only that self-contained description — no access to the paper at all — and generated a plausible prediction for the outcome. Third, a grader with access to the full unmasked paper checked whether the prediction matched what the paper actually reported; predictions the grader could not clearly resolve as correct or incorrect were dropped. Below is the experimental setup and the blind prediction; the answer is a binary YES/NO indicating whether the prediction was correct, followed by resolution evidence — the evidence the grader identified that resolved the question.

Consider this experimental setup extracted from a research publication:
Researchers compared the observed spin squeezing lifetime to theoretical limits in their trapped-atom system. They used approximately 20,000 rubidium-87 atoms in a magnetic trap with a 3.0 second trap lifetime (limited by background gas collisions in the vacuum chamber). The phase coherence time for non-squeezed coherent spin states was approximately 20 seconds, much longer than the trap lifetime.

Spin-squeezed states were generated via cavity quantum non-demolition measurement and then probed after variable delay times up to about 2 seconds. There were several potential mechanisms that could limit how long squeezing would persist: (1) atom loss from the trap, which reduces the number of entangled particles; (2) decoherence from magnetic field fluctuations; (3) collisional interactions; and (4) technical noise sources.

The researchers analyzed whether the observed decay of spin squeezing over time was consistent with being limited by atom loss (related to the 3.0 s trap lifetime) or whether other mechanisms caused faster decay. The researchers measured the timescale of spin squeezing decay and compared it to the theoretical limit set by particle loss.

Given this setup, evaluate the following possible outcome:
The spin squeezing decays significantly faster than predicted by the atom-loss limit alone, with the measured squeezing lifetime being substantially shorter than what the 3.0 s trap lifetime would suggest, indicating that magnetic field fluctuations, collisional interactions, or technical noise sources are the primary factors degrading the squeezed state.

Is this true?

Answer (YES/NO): NO